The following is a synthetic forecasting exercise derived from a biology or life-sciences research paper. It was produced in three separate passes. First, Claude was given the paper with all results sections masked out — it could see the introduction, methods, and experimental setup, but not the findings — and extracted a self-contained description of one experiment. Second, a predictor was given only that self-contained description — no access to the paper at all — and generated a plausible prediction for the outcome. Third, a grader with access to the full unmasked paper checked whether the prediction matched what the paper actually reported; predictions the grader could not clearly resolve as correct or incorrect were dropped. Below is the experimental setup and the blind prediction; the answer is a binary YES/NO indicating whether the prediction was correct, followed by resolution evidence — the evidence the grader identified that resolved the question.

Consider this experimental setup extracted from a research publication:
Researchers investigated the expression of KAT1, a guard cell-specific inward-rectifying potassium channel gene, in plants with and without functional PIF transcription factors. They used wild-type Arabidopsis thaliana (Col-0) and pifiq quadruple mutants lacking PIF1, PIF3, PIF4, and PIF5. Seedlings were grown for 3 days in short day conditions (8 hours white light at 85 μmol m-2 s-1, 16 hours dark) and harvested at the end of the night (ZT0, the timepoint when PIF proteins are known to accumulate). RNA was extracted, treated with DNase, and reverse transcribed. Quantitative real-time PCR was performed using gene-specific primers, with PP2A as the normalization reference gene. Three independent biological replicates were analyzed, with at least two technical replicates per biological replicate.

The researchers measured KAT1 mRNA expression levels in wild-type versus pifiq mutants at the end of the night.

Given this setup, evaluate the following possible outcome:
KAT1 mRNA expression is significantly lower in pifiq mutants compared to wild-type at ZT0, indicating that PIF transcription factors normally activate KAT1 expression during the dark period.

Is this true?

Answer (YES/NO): YES